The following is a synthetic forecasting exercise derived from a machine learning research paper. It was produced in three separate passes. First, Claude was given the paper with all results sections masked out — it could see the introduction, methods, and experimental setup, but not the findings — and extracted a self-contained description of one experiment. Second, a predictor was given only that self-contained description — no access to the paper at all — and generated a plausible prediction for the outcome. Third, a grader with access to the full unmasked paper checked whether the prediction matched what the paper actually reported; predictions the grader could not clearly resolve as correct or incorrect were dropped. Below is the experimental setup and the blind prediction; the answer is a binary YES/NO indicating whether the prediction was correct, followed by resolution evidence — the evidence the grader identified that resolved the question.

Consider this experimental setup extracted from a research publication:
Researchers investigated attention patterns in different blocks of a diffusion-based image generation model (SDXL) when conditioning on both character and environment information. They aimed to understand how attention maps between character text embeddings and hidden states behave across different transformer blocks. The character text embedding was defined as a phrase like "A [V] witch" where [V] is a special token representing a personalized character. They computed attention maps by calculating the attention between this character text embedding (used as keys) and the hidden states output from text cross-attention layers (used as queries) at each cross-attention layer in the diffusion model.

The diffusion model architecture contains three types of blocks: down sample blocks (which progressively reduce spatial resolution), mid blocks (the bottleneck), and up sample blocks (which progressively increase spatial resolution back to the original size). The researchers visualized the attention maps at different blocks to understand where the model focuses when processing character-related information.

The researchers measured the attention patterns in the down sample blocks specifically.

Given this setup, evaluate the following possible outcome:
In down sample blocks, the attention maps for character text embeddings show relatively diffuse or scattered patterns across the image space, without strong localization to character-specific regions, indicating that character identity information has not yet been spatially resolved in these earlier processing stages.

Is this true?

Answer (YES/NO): YES